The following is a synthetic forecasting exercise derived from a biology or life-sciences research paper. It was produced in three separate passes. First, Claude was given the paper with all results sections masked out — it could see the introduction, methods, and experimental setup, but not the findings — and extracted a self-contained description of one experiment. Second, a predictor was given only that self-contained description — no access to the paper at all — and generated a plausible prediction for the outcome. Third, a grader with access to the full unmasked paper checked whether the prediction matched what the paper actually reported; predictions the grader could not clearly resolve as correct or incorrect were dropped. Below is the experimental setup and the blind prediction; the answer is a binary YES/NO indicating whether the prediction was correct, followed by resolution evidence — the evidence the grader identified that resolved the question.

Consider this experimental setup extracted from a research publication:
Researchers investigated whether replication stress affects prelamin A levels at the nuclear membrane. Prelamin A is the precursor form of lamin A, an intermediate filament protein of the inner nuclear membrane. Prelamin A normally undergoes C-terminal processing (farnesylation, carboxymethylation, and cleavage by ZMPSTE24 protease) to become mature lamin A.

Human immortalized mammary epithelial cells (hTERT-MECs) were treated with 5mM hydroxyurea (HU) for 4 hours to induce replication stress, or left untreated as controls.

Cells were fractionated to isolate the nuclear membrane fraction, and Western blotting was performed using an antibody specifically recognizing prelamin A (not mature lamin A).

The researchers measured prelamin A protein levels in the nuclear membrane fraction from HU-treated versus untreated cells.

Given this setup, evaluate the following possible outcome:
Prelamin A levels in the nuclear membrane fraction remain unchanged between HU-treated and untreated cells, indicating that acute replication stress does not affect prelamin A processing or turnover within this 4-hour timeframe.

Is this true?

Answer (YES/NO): NO